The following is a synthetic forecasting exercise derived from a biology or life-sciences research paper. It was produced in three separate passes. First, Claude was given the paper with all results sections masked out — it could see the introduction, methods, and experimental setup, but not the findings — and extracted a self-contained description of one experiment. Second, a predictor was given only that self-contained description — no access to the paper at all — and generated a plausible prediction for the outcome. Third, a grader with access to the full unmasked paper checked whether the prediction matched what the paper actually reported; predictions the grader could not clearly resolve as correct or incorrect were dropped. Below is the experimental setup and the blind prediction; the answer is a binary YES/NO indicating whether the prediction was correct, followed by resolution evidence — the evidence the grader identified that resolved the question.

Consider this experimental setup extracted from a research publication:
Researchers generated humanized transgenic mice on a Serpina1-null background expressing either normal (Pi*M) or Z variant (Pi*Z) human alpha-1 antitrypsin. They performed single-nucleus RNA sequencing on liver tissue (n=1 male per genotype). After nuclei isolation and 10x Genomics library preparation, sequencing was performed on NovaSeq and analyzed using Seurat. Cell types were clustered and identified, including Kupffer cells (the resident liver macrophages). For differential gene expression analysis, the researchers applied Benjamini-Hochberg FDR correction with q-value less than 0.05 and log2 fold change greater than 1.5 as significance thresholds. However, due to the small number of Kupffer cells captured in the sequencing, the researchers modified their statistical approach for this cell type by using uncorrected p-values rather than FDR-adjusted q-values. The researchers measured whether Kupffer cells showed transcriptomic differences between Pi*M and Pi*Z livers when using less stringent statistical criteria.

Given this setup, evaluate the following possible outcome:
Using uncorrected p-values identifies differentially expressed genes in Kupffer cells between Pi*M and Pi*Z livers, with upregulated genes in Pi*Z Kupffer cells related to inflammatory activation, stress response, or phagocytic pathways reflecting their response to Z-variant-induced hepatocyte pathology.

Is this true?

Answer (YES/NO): NO